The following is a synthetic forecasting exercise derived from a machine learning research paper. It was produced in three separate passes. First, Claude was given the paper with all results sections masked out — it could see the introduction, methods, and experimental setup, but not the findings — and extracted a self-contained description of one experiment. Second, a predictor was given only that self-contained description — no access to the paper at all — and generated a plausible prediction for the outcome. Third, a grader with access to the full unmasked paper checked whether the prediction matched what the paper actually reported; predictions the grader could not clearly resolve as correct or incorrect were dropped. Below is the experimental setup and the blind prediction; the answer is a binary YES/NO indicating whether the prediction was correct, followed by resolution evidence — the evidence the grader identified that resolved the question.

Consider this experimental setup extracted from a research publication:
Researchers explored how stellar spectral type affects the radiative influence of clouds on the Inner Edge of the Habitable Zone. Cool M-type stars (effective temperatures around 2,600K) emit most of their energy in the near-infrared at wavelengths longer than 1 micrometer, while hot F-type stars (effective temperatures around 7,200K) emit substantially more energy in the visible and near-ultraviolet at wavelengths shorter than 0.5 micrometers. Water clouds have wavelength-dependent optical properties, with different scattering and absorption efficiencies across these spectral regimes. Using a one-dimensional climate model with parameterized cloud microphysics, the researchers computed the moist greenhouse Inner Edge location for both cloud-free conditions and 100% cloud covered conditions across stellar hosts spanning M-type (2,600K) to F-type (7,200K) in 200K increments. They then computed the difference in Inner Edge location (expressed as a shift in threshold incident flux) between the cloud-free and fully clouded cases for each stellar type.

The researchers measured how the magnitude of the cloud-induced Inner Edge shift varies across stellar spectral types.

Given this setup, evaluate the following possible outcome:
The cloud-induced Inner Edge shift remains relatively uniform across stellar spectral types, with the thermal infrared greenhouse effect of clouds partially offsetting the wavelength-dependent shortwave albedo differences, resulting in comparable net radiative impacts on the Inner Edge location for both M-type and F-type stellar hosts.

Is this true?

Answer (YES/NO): NO